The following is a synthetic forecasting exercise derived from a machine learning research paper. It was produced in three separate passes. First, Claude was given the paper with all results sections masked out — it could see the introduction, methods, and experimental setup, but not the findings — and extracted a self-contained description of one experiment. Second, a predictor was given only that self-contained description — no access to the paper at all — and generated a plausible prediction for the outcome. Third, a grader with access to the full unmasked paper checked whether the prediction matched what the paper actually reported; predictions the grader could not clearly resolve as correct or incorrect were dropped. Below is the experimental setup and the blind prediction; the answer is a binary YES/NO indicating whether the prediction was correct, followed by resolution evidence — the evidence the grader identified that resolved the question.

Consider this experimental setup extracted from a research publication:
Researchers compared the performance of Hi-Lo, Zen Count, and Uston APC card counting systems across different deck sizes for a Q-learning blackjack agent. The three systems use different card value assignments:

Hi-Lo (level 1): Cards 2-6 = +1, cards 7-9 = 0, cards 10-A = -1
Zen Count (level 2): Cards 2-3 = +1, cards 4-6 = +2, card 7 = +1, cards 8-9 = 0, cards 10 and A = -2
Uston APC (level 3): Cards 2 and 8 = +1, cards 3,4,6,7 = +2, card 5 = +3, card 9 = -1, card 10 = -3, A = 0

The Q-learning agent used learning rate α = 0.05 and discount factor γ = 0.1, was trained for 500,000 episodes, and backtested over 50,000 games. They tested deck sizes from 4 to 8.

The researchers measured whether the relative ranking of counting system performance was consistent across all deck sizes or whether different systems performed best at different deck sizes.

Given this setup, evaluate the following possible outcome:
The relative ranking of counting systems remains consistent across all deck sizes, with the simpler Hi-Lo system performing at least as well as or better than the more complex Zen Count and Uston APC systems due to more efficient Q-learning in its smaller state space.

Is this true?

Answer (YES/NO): NO